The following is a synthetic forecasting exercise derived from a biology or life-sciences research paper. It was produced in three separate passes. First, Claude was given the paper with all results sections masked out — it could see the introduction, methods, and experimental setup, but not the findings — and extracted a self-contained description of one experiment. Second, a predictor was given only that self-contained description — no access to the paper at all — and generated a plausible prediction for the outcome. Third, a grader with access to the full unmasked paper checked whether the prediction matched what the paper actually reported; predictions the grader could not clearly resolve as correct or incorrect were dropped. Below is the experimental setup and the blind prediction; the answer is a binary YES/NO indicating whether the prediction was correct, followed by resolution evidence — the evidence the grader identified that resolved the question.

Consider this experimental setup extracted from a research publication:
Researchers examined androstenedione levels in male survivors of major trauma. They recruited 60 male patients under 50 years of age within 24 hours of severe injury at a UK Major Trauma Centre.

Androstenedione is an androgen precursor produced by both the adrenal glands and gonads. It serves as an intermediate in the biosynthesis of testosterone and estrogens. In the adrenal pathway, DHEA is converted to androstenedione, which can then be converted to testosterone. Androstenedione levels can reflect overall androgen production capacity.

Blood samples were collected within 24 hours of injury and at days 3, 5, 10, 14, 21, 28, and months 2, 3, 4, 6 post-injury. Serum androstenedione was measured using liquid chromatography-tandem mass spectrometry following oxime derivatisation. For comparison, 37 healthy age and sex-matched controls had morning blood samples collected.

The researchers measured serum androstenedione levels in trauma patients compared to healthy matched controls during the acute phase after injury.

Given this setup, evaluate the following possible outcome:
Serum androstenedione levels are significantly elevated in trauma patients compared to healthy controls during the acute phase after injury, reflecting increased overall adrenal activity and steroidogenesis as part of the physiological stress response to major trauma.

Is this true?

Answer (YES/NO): NO